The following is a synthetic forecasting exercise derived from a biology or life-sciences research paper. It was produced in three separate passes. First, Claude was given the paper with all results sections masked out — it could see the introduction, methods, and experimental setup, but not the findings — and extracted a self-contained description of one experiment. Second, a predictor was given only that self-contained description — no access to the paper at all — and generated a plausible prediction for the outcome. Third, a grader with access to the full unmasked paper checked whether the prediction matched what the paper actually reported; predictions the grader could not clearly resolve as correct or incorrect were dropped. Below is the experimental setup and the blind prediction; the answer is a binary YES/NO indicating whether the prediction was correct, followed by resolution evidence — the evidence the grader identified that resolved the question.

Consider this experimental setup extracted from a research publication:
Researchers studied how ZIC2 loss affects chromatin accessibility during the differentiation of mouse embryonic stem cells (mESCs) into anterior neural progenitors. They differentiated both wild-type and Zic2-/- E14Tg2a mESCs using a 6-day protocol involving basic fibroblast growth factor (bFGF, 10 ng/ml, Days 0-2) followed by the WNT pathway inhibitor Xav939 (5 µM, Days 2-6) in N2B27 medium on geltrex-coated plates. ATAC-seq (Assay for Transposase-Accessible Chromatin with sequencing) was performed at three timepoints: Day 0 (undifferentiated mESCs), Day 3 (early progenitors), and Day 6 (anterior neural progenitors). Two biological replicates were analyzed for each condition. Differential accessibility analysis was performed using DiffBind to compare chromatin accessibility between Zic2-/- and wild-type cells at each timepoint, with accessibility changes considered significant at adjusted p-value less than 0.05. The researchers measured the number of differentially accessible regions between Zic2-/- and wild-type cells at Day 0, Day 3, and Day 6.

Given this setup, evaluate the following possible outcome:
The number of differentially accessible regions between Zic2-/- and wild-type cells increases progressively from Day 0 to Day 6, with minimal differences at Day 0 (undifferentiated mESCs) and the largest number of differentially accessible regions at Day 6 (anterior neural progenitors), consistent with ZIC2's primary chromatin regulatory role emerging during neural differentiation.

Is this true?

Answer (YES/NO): YES